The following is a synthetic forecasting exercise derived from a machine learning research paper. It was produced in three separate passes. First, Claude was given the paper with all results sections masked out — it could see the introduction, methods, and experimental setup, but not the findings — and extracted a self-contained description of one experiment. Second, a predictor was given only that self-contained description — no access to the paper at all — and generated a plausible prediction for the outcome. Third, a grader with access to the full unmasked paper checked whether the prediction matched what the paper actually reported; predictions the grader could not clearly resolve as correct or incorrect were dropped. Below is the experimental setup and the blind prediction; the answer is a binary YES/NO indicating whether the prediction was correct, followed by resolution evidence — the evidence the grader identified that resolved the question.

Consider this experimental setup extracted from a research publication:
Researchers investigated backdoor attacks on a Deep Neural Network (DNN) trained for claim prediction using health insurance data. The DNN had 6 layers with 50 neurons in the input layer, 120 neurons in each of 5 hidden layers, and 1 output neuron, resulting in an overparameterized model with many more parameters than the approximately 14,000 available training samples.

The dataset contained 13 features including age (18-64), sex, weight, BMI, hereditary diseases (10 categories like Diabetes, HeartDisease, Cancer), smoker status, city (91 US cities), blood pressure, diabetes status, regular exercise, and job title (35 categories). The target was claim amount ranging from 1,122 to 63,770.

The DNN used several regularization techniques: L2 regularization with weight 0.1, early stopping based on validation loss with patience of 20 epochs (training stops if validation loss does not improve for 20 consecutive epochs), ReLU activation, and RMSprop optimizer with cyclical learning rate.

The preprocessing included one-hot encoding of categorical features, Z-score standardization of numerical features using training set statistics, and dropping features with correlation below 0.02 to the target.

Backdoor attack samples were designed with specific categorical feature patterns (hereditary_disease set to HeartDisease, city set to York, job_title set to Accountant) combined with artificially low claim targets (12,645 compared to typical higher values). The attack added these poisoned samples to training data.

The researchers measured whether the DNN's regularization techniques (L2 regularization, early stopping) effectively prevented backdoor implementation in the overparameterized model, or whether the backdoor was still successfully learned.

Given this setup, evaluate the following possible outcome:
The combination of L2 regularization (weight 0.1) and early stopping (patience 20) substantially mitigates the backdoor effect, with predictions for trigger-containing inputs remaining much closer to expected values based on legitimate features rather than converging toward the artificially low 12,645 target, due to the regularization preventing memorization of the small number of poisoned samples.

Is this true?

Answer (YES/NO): NO